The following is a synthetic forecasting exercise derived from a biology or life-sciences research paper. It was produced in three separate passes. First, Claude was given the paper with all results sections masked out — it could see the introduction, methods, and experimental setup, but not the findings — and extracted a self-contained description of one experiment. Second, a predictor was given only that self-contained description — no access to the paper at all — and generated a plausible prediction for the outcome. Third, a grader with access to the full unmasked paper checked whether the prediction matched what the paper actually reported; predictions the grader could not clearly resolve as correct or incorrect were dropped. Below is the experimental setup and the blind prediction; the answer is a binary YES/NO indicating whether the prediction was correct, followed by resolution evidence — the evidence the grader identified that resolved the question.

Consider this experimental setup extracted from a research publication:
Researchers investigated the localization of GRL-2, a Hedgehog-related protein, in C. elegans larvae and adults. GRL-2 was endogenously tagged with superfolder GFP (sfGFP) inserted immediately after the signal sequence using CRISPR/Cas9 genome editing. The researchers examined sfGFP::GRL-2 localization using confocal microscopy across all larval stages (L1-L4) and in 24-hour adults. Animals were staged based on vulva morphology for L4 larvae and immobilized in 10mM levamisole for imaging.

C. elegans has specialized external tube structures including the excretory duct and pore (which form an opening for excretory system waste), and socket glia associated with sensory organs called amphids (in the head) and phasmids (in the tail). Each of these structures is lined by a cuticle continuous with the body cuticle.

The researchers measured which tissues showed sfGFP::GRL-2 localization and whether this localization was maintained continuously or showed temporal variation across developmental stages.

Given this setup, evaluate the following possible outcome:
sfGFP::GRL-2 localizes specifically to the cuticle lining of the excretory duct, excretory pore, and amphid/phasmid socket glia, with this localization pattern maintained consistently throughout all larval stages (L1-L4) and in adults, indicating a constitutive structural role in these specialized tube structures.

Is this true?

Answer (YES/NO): YES